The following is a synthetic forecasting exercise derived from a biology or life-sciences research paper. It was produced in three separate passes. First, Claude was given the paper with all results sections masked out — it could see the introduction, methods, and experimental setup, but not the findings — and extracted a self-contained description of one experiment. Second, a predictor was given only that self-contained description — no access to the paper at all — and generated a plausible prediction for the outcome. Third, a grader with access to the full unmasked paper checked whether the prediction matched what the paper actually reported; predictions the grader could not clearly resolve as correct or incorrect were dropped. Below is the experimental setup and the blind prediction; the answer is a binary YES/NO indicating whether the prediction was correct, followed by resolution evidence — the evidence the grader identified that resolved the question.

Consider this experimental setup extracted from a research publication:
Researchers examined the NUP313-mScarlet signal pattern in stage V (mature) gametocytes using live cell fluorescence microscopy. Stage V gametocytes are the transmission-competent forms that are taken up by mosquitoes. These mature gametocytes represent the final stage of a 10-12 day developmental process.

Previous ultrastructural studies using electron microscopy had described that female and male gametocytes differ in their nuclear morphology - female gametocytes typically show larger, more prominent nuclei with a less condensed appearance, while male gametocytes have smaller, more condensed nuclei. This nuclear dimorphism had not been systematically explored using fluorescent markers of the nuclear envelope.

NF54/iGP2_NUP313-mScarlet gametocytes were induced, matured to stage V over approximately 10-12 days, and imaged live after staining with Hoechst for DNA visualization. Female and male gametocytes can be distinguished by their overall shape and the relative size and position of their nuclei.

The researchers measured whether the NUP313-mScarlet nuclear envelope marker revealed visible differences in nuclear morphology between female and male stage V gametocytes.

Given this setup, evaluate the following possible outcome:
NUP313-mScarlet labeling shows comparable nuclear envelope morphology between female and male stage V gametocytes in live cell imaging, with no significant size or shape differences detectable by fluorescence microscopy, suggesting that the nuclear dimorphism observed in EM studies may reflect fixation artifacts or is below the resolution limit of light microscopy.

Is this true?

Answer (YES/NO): NO